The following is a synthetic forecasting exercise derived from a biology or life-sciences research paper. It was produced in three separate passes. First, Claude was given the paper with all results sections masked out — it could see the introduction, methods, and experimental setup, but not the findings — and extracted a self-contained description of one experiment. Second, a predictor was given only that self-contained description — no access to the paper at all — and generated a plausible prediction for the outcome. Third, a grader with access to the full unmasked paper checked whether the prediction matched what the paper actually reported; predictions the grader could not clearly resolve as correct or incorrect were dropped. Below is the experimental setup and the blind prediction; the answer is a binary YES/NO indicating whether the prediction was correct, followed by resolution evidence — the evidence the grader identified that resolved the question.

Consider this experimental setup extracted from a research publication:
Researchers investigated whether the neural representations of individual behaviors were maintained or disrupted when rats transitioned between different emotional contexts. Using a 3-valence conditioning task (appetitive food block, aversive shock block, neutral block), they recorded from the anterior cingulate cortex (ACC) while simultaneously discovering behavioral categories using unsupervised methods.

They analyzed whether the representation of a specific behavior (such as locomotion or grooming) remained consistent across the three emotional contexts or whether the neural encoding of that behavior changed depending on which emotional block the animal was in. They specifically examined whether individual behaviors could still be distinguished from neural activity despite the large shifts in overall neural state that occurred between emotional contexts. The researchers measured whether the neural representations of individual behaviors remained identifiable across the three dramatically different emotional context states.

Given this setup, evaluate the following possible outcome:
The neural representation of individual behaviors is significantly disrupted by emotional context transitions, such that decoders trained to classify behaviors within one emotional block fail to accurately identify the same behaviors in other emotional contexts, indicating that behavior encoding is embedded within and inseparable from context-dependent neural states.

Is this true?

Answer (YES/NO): NO